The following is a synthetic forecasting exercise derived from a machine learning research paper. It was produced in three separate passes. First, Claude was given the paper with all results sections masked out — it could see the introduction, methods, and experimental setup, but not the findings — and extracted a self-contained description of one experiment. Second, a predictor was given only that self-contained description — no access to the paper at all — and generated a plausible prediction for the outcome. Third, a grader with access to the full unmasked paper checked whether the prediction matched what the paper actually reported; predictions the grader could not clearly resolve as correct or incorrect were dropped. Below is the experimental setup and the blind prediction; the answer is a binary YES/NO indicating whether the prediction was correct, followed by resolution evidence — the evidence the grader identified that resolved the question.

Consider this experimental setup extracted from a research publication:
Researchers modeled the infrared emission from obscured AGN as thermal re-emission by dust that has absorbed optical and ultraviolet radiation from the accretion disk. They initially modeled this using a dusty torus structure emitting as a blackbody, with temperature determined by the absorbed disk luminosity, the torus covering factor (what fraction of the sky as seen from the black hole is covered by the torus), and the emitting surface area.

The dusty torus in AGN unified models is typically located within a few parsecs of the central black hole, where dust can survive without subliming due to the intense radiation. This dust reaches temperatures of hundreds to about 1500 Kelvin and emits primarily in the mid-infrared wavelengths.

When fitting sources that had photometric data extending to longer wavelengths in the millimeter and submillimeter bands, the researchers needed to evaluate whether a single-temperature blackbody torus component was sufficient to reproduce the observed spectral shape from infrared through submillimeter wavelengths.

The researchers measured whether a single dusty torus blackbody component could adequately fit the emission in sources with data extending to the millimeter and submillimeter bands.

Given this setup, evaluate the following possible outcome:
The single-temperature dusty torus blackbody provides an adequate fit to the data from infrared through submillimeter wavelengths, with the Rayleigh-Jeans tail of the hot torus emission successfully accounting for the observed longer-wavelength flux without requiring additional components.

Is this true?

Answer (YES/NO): NO